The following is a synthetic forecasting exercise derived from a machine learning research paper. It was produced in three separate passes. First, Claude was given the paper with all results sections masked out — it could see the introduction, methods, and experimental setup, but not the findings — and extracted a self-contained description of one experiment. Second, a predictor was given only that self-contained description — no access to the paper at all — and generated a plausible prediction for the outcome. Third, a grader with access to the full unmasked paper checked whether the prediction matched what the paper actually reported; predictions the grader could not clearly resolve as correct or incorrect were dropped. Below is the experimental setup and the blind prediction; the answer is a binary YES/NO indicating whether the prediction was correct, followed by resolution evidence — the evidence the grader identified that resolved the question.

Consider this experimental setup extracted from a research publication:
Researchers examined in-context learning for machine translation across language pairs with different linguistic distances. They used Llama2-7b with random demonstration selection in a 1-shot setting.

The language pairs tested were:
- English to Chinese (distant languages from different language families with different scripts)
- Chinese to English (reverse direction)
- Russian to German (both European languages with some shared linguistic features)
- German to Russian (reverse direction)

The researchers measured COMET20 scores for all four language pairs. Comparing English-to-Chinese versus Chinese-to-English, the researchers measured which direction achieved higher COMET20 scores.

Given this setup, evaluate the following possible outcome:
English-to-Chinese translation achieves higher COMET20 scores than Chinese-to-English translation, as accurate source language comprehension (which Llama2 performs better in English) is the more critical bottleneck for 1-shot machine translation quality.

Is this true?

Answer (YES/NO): NO